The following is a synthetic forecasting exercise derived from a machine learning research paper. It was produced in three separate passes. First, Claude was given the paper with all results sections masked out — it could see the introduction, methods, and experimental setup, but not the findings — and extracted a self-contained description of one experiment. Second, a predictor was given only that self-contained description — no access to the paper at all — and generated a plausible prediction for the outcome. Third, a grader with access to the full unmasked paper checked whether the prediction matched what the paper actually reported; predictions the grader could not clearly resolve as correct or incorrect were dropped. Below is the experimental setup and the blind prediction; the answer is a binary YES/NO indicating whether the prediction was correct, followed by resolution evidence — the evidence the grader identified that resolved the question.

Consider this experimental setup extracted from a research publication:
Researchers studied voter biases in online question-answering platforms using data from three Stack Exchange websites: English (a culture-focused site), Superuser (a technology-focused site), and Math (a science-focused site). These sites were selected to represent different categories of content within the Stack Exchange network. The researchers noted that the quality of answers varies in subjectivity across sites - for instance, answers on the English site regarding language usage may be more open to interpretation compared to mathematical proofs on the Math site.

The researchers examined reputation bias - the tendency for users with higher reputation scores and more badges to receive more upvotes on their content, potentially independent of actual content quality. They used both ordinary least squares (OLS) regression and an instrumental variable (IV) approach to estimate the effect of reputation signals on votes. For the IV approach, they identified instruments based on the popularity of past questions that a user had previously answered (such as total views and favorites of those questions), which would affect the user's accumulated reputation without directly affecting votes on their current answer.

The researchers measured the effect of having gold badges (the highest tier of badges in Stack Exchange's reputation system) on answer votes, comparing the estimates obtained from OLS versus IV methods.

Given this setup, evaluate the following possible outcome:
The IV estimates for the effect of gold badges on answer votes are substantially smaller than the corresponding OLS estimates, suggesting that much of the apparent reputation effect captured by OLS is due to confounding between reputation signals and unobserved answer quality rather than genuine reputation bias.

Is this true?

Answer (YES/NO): NO